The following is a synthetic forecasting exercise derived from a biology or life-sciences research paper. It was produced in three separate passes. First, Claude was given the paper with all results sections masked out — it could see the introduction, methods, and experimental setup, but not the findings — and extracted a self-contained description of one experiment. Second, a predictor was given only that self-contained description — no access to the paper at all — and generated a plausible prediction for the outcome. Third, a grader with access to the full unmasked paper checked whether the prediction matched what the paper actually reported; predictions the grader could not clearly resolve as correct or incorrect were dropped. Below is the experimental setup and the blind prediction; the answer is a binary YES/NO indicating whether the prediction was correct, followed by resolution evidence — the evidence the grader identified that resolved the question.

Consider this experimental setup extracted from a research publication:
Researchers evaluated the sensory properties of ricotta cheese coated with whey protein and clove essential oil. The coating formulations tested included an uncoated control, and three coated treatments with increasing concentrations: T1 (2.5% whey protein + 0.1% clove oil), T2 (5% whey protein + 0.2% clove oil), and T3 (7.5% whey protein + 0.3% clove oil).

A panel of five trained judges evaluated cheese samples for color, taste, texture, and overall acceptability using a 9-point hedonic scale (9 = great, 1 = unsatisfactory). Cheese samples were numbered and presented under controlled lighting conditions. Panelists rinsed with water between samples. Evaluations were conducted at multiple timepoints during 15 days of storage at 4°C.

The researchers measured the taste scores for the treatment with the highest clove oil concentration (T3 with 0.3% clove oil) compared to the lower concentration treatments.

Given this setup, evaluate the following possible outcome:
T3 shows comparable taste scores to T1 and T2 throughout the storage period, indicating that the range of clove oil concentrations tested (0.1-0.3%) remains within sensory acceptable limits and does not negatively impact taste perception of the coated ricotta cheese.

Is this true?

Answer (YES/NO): NO